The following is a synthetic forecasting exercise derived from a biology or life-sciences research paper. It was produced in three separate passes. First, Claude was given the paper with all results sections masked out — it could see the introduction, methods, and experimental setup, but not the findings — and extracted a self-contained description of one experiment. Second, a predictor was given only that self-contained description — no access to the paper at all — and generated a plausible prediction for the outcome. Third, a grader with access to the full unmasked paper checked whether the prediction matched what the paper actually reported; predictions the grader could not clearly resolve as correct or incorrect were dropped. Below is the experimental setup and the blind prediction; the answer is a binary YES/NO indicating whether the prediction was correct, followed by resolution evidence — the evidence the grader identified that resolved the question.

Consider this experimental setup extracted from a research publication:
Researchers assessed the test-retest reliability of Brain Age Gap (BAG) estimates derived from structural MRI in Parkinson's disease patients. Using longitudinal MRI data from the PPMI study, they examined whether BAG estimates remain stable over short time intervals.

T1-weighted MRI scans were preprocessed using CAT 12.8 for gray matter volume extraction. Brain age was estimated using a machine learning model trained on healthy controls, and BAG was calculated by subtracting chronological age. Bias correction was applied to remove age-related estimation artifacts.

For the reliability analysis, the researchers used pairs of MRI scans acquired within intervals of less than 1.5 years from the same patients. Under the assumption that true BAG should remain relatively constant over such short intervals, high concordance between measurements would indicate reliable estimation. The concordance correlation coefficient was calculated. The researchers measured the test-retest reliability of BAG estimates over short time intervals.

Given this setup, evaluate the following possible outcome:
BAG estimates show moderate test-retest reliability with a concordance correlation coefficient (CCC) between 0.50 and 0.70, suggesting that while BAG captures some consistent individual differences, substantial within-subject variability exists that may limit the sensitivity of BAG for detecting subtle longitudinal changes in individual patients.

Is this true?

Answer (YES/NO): NO